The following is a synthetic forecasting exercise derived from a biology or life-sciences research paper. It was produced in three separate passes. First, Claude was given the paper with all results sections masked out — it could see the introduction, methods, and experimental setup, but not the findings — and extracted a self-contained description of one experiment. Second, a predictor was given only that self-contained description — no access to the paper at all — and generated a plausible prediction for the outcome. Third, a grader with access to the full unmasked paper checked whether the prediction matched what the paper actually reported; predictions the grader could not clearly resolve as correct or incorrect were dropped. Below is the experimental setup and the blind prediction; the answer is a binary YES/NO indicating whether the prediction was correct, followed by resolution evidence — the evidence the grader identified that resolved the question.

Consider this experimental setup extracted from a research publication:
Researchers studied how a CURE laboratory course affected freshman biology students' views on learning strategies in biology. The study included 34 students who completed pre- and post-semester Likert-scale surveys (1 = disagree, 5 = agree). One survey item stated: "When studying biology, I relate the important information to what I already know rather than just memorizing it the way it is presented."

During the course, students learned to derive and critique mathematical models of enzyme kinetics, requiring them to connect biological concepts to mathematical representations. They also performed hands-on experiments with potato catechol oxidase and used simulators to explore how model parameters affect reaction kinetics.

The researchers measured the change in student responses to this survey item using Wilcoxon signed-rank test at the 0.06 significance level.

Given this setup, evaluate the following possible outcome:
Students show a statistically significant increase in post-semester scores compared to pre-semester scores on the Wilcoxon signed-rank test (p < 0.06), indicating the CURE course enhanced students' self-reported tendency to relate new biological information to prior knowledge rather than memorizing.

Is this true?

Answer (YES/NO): NO